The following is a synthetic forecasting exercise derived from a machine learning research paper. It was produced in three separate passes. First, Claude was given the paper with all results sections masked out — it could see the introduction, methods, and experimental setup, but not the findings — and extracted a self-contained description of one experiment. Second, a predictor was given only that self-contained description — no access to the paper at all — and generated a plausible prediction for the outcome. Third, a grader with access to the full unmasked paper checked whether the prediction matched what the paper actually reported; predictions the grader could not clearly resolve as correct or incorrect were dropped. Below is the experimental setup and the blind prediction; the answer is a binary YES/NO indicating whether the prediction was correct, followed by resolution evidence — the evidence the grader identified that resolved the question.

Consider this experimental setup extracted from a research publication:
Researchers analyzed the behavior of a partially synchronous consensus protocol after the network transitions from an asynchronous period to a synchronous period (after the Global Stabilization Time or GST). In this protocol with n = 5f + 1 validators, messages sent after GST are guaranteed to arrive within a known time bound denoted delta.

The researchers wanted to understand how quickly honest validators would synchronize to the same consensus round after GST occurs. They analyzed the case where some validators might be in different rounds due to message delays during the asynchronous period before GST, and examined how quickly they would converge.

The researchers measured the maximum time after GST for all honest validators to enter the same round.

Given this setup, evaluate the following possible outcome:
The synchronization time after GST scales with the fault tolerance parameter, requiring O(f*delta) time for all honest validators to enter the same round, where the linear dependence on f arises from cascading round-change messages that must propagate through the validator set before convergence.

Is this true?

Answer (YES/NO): NO